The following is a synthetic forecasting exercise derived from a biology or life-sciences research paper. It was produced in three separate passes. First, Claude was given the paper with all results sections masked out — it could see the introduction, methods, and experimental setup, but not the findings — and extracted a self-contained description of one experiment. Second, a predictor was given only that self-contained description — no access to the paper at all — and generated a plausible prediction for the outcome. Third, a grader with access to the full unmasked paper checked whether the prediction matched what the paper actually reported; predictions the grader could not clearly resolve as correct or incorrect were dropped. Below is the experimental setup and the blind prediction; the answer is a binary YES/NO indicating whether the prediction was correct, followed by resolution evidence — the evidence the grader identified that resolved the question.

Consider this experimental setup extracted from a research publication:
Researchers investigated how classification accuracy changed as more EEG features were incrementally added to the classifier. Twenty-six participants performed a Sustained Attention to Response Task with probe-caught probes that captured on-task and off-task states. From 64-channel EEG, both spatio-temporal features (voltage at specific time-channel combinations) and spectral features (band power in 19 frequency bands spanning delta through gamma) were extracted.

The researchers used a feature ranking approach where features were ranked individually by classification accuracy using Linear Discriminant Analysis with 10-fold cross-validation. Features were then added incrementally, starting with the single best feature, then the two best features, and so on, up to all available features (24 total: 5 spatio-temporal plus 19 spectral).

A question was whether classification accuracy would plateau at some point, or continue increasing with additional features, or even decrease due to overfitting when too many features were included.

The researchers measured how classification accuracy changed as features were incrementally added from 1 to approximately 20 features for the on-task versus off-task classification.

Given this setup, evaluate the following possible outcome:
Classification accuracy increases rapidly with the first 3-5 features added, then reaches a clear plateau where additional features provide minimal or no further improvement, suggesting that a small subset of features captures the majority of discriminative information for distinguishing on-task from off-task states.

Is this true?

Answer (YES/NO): NO